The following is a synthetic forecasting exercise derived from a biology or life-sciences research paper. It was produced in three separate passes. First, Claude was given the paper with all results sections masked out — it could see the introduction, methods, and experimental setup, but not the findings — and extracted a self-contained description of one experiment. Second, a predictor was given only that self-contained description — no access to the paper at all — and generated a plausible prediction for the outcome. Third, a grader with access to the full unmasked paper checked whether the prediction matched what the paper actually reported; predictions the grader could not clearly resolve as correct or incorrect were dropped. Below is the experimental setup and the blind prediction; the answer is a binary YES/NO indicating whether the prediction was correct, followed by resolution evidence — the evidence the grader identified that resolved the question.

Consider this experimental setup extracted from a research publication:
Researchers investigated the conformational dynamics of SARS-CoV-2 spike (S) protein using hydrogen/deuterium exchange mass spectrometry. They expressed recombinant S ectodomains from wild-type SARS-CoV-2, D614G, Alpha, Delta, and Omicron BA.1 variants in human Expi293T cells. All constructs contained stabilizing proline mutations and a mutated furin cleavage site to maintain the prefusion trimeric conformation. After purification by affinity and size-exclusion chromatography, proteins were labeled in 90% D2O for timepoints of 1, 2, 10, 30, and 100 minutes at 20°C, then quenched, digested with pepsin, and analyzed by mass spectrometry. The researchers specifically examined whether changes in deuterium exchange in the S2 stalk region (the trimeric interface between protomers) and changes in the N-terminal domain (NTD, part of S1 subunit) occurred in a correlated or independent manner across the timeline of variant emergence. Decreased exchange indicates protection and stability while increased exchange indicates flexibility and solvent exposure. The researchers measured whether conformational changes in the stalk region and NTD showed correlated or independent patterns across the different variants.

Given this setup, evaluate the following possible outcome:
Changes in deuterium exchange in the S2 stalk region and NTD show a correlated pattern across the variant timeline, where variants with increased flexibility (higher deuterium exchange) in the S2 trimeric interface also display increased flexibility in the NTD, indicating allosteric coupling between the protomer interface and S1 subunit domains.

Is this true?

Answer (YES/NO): NO